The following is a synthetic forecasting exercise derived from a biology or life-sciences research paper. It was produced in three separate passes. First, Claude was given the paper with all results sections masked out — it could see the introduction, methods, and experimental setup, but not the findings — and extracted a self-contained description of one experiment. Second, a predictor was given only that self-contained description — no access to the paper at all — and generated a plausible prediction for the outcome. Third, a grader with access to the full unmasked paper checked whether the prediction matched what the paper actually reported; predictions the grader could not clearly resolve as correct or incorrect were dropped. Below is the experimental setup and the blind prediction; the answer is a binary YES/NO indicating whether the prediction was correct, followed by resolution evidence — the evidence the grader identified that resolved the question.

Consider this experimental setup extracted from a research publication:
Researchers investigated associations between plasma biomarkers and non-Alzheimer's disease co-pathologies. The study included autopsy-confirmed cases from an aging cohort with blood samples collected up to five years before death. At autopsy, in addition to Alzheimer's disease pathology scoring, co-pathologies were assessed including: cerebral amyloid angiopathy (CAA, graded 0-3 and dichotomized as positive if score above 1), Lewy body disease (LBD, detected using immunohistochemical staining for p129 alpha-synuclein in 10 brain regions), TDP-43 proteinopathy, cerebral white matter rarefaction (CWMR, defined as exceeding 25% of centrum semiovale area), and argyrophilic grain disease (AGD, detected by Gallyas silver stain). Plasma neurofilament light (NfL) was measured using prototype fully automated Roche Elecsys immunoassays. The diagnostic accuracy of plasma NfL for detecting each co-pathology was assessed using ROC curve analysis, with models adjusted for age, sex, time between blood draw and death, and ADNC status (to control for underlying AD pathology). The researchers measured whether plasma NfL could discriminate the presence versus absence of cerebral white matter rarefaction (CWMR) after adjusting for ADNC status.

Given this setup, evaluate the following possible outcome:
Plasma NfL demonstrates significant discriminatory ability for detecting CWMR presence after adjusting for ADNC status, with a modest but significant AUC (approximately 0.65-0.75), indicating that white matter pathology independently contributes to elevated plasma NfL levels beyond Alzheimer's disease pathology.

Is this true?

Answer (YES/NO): NO